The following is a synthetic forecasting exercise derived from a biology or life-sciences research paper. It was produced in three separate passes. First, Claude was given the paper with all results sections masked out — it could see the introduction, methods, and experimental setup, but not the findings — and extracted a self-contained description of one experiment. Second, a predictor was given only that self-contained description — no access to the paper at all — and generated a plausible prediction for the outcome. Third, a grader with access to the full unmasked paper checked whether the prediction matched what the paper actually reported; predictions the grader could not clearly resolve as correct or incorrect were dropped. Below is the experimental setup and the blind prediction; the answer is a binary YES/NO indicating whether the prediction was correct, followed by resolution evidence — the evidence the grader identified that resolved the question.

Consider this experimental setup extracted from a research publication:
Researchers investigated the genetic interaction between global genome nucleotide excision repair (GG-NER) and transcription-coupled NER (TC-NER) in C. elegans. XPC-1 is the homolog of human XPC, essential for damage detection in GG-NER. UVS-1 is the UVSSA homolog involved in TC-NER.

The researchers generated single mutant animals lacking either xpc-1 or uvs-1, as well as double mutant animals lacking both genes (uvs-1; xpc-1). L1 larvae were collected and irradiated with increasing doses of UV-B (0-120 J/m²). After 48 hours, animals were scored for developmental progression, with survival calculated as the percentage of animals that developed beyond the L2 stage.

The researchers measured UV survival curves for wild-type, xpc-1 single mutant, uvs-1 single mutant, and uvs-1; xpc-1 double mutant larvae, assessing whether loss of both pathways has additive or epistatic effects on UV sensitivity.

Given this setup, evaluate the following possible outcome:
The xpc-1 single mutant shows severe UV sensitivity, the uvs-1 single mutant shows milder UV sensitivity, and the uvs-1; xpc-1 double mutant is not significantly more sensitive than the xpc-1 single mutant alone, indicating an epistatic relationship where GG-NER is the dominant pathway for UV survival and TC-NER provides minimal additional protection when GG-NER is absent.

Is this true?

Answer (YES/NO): NO